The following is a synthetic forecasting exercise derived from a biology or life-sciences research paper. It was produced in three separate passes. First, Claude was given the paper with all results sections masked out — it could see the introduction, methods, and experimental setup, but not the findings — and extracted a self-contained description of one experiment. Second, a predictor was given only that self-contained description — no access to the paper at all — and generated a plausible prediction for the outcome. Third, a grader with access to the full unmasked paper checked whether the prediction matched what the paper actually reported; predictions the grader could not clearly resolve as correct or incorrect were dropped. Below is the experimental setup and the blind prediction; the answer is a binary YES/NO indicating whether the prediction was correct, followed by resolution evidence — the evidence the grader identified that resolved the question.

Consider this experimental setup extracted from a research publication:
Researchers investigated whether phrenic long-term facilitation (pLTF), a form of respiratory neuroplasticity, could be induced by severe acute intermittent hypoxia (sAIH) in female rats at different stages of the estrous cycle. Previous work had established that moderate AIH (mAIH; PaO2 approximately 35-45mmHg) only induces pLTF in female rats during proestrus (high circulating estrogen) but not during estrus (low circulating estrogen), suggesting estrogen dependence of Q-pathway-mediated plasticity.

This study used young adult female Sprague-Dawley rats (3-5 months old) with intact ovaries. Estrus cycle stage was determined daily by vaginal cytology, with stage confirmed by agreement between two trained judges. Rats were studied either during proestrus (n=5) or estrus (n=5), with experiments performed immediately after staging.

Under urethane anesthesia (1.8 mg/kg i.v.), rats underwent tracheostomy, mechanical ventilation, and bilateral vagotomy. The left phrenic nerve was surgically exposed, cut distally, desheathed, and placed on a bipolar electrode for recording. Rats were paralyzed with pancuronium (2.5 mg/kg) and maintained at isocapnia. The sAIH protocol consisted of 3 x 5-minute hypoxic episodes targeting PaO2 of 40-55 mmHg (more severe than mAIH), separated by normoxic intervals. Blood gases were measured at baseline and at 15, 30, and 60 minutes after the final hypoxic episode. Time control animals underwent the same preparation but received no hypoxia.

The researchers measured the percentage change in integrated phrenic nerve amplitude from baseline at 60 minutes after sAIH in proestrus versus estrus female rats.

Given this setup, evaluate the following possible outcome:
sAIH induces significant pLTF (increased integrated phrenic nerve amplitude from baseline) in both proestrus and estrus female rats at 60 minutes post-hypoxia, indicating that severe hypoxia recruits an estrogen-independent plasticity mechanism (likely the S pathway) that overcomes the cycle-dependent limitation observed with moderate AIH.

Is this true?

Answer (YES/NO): YES